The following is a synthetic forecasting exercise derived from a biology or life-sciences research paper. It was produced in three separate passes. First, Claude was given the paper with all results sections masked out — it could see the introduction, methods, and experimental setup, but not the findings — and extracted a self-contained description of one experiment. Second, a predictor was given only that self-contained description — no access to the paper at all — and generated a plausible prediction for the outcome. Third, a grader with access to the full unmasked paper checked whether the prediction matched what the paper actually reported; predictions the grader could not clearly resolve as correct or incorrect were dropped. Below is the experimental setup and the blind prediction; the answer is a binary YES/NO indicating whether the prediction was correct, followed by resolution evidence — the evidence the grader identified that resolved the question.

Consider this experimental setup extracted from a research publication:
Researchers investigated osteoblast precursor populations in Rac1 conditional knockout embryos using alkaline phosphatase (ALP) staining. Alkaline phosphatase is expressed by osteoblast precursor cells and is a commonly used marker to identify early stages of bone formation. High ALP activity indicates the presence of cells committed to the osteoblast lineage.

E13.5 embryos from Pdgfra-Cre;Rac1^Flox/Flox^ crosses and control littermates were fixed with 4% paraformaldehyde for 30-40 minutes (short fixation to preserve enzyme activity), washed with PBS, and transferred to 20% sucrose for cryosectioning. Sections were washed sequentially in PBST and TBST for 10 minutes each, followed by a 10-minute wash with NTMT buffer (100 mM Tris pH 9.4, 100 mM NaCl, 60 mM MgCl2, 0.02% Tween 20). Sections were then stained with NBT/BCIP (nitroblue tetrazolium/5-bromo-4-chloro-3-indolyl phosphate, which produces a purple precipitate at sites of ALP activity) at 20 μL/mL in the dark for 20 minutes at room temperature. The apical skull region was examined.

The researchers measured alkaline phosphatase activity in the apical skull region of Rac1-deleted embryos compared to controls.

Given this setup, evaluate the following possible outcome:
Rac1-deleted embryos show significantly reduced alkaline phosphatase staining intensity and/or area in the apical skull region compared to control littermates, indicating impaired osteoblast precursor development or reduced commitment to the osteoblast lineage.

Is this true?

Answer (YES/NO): NO